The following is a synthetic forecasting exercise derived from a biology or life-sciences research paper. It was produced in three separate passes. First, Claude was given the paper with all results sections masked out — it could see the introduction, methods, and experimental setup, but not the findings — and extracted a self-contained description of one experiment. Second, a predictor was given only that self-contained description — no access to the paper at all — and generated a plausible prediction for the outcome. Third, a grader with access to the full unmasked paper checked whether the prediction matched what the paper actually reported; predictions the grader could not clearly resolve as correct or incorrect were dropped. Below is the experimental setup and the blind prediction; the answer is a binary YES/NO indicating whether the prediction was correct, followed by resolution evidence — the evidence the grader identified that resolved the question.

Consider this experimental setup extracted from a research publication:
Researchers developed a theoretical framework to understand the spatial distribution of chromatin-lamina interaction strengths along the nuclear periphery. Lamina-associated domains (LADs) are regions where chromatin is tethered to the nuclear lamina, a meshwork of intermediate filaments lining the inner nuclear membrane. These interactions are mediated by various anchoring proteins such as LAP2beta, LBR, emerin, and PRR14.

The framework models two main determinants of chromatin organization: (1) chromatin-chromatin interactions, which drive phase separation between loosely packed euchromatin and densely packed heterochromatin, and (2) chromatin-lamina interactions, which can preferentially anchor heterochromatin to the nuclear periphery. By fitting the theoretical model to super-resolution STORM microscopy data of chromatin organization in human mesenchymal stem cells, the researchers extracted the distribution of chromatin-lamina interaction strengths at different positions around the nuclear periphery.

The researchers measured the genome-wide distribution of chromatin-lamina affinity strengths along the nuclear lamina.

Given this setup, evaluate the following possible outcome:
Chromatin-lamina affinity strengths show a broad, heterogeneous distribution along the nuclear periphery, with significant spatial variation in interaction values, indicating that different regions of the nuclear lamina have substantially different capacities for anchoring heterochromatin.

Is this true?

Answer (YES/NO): YES